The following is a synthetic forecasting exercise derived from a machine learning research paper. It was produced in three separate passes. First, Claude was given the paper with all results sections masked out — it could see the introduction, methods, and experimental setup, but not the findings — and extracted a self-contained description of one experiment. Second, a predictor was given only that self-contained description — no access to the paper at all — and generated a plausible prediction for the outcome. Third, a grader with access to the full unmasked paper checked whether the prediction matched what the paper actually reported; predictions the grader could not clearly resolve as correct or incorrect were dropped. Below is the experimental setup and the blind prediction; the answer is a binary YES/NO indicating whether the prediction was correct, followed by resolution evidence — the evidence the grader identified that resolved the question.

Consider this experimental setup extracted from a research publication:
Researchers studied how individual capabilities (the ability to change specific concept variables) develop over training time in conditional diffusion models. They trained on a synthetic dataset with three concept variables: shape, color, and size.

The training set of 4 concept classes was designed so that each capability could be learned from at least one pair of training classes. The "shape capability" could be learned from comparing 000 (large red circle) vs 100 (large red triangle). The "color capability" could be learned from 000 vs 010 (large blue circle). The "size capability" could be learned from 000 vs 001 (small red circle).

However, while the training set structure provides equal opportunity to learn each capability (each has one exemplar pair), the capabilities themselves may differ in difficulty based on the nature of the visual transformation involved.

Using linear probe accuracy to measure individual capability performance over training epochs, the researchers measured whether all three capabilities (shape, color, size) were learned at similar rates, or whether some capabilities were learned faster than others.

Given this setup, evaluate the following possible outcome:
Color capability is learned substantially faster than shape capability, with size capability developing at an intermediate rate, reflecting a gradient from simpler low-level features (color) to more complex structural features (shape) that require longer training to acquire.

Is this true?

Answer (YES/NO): NO